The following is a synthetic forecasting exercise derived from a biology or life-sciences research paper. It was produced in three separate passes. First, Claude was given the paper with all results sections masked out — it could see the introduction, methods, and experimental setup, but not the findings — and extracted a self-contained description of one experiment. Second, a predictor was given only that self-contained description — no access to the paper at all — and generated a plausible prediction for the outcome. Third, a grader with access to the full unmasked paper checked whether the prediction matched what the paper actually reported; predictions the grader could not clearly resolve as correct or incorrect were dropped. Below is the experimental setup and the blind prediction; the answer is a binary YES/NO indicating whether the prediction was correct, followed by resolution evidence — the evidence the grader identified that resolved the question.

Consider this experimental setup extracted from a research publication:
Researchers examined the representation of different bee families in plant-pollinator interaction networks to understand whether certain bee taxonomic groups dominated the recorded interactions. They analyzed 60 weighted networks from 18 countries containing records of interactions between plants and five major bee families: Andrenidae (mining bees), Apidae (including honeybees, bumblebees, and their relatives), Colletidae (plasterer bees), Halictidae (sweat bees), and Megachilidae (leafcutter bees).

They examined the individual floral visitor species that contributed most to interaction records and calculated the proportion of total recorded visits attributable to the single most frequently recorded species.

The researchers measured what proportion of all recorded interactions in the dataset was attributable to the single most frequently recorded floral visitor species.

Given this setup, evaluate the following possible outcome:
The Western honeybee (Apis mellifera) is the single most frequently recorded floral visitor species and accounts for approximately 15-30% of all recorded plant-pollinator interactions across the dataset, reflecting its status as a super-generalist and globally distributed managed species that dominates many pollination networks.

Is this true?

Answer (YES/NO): NO